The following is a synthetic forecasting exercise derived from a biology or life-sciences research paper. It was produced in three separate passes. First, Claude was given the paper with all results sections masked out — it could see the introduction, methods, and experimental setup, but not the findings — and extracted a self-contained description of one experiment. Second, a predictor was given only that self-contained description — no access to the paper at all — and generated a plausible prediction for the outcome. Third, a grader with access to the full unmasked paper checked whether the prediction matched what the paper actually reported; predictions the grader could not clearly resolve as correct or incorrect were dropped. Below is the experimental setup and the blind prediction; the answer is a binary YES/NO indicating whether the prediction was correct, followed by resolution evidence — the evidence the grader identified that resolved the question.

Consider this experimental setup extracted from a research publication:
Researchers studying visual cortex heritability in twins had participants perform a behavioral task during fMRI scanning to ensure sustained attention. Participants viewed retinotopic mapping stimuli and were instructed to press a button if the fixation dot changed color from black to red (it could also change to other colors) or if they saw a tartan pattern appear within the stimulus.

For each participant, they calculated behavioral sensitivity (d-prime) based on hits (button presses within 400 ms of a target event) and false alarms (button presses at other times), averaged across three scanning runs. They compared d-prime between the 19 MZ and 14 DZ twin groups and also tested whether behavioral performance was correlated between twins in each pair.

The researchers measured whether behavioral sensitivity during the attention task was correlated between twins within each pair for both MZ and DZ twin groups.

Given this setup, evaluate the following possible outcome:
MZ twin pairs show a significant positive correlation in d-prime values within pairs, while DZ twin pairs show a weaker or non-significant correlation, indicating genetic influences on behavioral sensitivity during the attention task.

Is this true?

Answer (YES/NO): NO